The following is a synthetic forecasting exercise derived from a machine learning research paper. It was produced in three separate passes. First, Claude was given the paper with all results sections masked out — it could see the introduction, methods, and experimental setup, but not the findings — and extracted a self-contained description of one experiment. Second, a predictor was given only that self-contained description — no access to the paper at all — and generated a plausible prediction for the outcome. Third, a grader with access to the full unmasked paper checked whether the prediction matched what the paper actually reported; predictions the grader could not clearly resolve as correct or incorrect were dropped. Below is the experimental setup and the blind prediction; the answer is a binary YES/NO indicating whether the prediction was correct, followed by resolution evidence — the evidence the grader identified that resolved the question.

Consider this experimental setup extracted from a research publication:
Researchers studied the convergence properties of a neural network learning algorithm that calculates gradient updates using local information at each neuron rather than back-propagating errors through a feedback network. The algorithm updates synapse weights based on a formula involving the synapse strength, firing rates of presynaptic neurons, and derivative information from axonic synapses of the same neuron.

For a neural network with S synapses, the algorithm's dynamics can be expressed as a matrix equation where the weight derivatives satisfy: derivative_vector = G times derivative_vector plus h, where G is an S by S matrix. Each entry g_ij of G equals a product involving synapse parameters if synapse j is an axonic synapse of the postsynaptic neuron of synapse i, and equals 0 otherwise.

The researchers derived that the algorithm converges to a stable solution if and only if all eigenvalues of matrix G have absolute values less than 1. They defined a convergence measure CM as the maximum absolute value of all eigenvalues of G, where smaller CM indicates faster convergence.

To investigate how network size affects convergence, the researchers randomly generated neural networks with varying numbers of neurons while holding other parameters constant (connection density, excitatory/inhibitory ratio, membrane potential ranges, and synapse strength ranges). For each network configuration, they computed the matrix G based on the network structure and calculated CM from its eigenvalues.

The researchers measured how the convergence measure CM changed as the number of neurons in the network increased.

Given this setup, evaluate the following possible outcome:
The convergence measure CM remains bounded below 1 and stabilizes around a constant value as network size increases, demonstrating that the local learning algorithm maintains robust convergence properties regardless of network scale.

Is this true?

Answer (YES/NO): NO